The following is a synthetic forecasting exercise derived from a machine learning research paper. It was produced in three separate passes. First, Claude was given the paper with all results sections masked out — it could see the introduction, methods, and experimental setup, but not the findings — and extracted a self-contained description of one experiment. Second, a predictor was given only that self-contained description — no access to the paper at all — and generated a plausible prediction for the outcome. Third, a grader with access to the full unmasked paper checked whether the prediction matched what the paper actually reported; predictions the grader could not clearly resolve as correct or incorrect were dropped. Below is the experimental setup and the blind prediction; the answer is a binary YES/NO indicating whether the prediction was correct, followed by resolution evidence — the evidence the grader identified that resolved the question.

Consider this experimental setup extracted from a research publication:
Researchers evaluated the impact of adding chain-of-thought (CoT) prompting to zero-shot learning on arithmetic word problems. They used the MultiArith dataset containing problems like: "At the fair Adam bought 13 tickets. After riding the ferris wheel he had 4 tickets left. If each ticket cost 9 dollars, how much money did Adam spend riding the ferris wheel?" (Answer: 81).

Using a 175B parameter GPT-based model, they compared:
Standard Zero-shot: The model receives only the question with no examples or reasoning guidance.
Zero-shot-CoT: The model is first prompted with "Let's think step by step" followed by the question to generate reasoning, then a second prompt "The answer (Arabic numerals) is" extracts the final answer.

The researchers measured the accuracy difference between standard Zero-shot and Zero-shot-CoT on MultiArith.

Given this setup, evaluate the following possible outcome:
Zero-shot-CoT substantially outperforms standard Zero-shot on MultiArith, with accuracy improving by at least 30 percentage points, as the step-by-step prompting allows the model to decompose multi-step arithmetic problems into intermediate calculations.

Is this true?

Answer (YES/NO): YES